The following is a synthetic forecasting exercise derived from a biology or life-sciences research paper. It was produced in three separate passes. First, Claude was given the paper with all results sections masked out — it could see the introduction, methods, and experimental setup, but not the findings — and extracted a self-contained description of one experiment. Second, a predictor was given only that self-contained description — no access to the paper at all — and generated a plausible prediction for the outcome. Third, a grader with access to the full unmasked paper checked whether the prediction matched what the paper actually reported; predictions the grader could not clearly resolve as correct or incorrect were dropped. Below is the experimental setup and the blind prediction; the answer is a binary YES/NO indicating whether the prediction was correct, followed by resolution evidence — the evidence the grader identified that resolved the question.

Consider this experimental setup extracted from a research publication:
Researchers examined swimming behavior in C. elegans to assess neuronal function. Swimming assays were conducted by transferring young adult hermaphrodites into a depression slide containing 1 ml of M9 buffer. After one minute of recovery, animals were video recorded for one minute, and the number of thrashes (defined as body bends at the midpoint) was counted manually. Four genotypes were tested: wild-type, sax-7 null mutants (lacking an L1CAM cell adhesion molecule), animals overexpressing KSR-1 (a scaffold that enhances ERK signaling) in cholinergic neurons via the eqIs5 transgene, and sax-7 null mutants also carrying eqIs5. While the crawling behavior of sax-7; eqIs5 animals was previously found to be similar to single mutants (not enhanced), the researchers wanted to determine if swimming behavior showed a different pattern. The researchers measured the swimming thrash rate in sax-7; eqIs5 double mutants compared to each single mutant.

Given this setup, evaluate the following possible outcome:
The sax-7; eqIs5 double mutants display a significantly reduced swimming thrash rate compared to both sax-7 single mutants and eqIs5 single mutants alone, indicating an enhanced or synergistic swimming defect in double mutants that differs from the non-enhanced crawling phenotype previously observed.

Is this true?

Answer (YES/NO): YES